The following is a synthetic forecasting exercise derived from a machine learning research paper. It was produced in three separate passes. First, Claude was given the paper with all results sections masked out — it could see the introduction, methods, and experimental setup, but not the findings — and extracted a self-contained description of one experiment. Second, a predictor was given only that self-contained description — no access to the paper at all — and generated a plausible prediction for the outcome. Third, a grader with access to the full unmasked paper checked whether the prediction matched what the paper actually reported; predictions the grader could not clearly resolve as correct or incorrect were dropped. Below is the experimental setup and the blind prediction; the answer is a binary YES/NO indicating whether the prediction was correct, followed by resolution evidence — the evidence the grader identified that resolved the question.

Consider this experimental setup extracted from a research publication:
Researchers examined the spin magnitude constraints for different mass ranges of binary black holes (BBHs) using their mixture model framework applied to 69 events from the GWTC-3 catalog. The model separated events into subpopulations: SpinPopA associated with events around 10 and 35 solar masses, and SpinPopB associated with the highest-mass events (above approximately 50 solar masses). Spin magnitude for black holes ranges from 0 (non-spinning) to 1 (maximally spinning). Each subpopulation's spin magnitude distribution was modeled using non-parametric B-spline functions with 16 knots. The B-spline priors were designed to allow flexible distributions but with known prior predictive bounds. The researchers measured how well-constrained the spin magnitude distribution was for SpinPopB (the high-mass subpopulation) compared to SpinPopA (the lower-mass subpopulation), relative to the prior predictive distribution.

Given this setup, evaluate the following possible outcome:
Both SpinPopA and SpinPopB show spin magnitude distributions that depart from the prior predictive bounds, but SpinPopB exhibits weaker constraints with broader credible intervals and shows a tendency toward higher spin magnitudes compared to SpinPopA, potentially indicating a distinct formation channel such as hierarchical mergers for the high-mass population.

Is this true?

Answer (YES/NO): NO